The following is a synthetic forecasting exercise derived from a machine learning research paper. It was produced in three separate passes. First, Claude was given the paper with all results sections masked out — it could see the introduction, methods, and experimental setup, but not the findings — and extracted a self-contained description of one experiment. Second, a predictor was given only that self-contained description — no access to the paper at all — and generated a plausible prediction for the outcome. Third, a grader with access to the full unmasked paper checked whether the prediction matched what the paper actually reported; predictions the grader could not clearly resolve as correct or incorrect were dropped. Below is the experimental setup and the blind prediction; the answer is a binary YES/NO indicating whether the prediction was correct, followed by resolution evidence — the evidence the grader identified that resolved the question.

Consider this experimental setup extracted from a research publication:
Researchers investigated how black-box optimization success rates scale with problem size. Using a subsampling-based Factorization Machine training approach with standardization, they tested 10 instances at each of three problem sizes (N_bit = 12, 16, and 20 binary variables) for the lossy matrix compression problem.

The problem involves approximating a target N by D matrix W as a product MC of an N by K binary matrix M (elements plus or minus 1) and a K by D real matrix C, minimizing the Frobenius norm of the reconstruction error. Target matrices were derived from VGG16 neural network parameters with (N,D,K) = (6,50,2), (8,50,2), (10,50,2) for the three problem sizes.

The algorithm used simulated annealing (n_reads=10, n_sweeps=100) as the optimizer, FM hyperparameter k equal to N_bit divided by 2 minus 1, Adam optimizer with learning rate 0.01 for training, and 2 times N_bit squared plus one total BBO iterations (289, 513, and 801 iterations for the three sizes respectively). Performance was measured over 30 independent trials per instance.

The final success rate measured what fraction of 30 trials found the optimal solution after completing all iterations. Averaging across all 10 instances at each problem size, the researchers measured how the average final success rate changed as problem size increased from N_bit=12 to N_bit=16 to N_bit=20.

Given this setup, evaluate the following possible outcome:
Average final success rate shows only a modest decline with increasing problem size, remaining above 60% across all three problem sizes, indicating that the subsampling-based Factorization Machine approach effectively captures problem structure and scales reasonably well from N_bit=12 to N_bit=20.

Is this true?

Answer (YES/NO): NO